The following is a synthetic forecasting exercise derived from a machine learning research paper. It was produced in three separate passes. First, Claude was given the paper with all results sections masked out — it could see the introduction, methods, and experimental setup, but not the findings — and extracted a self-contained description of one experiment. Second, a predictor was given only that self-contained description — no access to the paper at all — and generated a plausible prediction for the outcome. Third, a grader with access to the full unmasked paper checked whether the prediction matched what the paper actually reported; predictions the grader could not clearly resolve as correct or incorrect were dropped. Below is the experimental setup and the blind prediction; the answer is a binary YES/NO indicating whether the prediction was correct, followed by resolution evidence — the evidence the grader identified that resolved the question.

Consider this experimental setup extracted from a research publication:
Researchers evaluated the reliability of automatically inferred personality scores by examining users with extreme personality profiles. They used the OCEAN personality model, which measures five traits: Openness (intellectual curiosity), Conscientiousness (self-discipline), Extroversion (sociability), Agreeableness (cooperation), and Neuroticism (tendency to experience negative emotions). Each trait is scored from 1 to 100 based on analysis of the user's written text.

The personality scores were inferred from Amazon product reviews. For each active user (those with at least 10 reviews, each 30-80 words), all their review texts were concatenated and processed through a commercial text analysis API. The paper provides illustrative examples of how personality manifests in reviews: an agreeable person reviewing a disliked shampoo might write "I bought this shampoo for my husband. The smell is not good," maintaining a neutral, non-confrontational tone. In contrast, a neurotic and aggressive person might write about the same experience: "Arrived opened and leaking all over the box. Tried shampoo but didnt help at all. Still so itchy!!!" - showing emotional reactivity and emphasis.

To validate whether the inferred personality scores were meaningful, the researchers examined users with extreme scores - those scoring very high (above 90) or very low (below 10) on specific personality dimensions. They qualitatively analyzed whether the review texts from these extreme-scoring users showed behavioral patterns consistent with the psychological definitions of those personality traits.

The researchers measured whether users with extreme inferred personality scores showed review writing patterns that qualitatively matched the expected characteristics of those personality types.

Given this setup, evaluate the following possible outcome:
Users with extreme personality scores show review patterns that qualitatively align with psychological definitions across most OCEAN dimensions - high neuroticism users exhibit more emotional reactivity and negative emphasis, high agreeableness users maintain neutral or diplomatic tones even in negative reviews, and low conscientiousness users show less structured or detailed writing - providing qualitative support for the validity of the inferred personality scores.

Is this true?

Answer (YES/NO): NO